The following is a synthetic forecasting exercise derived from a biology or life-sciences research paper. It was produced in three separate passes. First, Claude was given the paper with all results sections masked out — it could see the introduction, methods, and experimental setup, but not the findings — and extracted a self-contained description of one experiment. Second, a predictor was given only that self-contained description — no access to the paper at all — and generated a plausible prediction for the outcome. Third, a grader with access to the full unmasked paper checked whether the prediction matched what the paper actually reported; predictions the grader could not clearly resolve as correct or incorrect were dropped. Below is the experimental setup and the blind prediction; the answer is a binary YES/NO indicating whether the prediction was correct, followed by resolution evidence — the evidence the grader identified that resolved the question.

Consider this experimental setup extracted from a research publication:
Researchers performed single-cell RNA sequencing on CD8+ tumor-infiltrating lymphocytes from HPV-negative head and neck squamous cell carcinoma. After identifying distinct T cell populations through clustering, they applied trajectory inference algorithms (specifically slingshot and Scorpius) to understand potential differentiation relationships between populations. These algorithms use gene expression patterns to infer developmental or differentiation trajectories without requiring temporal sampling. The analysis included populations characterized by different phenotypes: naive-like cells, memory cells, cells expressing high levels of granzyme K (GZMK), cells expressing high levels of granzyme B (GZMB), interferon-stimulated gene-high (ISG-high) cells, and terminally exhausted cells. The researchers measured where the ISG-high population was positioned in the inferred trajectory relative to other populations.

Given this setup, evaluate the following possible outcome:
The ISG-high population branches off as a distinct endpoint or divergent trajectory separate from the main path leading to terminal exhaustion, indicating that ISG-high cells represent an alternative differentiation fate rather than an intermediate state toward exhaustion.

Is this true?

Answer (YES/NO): NO